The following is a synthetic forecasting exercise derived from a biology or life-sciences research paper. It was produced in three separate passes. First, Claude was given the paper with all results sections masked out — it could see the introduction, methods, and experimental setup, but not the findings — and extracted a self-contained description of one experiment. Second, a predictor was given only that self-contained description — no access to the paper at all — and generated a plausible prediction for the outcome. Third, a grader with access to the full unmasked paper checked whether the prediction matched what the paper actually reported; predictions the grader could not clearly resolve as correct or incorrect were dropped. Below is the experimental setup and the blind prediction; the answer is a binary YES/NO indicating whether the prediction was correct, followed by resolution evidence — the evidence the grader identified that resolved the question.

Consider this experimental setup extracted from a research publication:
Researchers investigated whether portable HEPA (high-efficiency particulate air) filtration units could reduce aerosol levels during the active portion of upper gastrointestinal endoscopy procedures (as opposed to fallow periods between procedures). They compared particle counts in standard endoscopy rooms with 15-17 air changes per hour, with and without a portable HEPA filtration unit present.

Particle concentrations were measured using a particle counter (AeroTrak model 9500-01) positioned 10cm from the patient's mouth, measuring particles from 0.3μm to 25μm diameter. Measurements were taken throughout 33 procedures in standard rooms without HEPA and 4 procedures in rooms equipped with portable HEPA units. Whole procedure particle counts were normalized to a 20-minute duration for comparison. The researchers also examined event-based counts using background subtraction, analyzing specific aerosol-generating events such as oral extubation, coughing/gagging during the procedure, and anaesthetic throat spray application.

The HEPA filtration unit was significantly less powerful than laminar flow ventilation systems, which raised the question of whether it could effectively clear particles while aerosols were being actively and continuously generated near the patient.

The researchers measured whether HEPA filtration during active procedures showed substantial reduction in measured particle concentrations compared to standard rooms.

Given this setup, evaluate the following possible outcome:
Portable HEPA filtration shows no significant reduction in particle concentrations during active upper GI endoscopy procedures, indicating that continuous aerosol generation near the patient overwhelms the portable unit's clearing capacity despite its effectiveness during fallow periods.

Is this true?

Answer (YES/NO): YES